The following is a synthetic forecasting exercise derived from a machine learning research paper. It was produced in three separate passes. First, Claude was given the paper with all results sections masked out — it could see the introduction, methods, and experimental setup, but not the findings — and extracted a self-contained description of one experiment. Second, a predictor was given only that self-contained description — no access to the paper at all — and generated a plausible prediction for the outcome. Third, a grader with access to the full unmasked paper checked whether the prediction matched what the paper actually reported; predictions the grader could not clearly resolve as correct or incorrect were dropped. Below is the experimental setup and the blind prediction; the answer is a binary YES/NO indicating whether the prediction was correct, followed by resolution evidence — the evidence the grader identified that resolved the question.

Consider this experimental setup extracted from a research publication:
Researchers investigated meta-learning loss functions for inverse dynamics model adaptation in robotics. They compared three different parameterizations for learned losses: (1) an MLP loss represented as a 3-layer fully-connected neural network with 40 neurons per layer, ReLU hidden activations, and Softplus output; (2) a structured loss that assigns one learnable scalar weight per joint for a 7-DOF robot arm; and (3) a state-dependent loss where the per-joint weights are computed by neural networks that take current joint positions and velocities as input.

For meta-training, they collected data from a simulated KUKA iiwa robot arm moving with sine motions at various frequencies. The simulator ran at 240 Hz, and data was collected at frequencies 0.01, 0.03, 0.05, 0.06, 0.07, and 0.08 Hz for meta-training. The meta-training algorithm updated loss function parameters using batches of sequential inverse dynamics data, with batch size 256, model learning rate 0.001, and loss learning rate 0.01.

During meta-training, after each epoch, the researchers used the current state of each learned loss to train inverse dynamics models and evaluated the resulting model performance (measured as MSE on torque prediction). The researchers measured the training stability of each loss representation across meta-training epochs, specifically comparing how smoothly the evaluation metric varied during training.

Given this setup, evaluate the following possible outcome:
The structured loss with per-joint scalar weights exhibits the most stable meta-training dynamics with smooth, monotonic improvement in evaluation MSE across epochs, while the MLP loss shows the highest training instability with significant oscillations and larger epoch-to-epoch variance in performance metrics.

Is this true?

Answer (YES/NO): NO